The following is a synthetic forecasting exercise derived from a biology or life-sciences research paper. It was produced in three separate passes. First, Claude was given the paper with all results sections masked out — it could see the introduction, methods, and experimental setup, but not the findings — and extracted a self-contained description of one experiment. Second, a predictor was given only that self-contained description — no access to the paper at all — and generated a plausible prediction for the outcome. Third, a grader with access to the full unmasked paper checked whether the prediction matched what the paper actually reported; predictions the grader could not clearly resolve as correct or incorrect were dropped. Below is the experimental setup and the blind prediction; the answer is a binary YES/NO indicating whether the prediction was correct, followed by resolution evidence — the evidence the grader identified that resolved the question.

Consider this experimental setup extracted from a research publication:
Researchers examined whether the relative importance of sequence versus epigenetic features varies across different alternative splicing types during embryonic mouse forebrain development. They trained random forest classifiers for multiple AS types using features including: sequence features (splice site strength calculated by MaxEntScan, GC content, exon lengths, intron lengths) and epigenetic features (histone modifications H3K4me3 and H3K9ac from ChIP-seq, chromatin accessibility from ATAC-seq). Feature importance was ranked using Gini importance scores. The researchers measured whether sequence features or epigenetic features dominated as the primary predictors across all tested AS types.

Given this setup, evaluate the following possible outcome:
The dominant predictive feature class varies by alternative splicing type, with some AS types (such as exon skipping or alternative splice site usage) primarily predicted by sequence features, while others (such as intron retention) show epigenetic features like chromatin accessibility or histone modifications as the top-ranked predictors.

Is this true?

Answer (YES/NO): NO